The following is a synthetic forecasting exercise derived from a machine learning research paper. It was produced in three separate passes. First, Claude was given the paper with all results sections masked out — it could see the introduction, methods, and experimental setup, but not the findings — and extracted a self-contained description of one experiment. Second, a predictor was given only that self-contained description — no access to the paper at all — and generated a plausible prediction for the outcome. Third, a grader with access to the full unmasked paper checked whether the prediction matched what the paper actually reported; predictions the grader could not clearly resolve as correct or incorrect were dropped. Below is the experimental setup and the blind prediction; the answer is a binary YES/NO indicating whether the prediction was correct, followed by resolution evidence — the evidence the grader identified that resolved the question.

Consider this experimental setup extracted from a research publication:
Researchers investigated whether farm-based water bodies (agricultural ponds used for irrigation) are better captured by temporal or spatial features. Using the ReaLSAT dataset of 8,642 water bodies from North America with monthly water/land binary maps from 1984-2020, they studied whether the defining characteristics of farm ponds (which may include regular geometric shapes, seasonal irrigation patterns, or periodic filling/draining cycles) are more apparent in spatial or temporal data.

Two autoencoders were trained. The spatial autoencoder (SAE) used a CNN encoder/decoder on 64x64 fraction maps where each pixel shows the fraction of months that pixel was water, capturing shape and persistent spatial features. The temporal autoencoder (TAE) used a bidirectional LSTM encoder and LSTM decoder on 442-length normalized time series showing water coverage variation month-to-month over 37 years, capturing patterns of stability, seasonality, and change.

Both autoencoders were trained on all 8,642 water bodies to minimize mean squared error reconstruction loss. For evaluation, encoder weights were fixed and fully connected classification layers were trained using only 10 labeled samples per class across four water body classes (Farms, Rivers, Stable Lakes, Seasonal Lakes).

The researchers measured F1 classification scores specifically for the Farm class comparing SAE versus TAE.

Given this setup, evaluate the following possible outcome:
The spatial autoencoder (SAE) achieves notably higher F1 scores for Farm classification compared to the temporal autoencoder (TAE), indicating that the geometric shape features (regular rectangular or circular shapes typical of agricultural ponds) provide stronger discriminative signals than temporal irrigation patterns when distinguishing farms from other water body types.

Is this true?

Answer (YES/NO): NO